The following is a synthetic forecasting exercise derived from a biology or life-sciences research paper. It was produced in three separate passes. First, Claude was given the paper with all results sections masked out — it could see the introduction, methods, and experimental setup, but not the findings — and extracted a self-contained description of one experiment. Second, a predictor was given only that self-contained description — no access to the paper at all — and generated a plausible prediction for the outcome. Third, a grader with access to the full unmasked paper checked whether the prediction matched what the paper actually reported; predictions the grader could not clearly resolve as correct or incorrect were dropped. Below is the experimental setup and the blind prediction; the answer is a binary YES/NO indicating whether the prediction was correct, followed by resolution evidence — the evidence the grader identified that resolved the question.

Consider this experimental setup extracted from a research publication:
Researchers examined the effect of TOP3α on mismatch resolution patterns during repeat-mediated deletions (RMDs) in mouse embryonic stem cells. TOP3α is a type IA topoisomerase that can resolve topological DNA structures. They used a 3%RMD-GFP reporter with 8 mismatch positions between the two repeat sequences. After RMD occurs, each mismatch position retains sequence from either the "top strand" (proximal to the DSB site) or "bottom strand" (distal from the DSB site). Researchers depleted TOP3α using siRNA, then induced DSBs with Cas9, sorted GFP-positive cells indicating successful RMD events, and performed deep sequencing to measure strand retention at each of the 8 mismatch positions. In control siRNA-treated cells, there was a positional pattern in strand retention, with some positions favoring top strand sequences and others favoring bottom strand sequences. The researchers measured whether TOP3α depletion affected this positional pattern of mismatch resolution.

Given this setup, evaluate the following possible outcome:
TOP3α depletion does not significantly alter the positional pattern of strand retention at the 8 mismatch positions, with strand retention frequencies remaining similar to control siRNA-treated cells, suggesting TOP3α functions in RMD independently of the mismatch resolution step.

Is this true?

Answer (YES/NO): YES